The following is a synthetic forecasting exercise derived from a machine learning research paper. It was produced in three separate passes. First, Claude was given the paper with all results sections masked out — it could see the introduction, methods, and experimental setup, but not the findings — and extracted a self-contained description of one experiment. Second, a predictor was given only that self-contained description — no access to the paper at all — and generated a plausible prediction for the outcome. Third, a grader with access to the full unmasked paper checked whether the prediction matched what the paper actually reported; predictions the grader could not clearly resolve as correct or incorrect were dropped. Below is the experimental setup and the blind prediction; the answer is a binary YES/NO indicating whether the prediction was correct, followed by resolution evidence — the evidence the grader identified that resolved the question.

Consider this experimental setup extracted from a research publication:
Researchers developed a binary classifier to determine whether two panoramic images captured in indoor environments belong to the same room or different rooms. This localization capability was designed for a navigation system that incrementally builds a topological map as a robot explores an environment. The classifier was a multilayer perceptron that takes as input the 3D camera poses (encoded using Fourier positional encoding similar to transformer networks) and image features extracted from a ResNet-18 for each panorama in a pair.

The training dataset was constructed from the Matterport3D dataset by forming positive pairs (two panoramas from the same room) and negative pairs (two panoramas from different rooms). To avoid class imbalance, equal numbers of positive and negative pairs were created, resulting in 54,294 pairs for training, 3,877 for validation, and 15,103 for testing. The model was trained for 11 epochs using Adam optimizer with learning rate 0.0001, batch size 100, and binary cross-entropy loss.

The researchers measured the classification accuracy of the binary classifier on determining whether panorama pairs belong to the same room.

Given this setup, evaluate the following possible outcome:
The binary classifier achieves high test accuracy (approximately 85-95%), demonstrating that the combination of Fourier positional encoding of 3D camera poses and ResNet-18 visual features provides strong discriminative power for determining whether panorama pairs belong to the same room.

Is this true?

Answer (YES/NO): NO